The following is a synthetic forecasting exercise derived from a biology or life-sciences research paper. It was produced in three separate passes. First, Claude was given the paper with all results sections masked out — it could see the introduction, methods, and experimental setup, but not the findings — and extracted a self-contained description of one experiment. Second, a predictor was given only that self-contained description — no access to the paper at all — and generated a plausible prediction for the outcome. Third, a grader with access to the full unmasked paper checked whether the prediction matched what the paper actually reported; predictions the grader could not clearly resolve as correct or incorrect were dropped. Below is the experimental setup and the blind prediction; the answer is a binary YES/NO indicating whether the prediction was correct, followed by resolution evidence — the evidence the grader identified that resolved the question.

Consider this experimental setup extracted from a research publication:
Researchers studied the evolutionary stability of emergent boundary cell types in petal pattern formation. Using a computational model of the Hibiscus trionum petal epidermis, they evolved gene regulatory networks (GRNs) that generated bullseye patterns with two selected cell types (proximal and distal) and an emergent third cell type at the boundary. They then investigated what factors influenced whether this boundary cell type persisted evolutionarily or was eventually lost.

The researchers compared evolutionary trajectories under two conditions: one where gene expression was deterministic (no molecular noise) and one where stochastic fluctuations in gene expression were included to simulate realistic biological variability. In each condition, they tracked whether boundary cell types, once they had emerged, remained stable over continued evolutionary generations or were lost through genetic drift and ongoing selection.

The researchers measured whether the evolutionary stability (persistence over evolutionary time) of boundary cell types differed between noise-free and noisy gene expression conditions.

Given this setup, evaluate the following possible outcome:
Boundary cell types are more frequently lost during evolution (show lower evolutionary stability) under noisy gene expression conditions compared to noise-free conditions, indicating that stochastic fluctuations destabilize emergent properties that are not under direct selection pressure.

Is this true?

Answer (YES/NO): NO